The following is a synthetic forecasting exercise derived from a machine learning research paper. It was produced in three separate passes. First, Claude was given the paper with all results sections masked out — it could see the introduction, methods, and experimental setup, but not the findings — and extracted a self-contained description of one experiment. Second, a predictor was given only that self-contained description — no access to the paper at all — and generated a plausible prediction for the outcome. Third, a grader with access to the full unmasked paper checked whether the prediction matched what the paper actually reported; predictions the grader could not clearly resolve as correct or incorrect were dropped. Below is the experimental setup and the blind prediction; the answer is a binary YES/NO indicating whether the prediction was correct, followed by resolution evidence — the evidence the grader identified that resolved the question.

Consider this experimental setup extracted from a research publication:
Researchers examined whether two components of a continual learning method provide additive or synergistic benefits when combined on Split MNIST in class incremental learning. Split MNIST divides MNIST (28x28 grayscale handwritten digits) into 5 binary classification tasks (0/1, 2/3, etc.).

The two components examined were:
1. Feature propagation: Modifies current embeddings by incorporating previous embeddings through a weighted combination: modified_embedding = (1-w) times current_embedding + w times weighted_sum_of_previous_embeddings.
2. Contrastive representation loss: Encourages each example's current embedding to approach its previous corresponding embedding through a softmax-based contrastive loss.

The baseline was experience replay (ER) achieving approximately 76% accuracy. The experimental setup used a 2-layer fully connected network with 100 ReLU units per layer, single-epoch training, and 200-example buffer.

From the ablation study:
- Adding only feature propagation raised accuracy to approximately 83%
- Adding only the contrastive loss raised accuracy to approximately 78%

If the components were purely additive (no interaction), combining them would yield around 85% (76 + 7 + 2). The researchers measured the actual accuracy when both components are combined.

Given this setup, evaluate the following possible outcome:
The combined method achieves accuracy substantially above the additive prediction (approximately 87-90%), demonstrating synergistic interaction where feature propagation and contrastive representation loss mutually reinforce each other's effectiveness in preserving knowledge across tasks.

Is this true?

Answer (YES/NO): YES